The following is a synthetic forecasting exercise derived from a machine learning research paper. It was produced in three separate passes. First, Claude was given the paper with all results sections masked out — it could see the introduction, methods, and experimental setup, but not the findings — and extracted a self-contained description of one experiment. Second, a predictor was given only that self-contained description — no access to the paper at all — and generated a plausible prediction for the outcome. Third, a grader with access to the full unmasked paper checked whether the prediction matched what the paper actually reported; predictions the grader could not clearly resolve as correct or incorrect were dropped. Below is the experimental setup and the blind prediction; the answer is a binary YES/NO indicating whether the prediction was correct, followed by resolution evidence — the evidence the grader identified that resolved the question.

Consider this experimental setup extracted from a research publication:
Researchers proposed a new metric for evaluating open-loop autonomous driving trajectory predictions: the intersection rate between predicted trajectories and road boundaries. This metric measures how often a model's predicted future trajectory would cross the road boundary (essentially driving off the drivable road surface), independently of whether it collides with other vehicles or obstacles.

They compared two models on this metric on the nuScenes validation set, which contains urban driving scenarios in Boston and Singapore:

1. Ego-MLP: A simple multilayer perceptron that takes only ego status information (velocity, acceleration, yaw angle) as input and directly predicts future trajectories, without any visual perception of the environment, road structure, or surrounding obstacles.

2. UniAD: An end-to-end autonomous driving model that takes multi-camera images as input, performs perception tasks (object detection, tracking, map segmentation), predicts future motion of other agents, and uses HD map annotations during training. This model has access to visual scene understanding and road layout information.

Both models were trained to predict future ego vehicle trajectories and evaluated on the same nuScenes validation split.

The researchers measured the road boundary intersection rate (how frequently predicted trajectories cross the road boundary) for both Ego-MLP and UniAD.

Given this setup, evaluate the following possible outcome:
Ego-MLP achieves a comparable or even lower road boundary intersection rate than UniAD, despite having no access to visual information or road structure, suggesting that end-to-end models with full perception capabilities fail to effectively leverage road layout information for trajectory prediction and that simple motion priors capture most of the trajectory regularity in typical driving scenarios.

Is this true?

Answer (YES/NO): NO